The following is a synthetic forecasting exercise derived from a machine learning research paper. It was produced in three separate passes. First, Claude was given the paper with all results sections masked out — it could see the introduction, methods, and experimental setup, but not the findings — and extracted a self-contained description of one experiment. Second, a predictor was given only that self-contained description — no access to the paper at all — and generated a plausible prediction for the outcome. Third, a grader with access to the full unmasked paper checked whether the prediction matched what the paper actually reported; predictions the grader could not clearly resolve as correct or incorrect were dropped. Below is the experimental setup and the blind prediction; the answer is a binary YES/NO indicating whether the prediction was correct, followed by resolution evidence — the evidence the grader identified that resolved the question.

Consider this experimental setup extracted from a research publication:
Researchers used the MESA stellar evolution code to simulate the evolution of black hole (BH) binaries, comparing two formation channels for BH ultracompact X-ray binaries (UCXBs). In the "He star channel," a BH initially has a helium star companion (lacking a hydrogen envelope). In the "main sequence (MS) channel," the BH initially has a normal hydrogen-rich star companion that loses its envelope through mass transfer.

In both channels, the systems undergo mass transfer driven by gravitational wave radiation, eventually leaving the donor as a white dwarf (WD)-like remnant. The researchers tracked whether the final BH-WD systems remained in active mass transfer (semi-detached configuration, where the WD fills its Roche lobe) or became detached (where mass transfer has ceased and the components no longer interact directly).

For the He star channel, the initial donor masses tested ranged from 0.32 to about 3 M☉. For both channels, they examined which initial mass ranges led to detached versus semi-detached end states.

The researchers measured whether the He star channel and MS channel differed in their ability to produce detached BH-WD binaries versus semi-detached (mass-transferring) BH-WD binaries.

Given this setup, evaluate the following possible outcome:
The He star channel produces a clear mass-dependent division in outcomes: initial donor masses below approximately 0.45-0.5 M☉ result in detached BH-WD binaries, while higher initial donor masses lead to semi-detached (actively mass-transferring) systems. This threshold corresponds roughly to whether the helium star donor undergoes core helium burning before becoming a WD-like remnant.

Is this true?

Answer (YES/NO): NO